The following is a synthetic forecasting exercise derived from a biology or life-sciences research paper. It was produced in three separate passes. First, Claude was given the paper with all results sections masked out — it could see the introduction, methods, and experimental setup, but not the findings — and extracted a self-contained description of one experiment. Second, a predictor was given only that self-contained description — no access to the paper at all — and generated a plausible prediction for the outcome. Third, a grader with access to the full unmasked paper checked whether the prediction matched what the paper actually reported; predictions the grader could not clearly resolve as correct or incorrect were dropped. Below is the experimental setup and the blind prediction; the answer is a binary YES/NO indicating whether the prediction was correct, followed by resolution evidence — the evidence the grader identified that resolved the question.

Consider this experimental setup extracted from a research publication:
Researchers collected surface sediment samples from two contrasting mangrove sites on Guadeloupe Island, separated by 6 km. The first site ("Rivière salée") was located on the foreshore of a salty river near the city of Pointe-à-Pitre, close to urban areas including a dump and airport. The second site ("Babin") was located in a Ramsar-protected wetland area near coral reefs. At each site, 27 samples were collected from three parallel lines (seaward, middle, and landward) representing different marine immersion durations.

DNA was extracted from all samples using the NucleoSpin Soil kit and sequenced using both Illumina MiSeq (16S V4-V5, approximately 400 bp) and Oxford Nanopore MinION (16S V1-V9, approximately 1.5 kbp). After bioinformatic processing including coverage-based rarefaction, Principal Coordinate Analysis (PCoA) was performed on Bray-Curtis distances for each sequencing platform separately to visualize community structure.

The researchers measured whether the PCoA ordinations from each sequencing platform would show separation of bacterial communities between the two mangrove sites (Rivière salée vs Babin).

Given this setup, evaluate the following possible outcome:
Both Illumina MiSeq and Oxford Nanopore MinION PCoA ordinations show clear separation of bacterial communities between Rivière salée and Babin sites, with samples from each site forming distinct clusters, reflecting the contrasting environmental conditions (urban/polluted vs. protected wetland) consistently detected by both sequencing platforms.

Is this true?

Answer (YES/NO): YES